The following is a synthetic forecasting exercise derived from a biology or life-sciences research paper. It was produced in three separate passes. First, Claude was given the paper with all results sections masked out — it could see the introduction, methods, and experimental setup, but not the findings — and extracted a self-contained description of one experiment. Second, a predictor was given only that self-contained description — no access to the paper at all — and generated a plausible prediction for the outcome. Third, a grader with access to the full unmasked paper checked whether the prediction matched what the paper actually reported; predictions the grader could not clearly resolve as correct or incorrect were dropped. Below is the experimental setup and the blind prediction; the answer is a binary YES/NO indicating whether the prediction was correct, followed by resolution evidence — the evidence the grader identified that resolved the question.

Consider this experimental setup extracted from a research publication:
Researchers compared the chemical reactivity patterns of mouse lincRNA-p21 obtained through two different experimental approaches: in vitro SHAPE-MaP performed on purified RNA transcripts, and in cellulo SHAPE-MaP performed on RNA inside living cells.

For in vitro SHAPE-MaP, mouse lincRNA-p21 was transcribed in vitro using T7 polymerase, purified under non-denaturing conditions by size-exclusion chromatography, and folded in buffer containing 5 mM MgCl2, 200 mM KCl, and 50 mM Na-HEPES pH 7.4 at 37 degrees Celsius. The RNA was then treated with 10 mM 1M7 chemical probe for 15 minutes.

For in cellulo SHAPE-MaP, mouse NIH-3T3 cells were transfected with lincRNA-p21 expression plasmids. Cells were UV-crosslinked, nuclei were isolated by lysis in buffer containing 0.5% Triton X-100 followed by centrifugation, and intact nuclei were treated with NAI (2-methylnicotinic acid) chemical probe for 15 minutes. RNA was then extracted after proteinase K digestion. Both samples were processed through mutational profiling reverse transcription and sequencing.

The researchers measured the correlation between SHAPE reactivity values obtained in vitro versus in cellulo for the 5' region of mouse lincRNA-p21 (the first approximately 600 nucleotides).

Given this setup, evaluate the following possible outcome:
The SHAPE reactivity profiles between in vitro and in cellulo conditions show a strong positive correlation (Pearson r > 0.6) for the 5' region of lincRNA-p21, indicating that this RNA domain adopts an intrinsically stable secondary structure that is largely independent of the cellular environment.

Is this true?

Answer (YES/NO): NO